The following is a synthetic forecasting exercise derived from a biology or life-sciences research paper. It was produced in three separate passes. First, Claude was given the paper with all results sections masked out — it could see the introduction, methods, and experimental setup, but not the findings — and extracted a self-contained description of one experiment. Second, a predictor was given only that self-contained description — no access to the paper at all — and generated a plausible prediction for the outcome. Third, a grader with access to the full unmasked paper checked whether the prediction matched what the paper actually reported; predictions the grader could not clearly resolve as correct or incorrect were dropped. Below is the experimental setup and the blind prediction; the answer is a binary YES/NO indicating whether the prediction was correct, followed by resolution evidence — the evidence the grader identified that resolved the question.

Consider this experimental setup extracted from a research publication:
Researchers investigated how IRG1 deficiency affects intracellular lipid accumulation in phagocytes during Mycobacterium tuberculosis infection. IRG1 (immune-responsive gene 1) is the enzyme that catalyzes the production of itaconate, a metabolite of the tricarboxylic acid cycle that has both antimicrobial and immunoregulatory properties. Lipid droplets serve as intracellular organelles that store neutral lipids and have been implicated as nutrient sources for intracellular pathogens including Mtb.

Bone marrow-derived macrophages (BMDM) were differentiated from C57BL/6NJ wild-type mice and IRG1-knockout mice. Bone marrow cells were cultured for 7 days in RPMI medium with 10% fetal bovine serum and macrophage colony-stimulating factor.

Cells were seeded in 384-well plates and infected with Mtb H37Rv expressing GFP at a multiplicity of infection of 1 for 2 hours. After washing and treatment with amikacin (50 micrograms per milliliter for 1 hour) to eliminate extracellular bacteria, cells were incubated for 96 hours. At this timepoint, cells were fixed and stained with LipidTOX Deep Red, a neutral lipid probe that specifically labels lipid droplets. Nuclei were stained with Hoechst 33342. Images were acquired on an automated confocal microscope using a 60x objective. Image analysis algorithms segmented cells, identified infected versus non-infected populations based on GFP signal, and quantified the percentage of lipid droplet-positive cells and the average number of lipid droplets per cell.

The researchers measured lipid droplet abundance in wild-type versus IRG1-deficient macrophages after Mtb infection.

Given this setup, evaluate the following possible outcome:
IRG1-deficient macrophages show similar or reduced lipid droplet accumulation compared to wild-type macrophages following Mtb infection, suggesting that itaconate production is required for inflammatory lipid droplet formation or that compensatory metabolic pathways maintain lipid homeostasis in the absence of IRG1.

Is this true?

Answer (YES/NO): NO